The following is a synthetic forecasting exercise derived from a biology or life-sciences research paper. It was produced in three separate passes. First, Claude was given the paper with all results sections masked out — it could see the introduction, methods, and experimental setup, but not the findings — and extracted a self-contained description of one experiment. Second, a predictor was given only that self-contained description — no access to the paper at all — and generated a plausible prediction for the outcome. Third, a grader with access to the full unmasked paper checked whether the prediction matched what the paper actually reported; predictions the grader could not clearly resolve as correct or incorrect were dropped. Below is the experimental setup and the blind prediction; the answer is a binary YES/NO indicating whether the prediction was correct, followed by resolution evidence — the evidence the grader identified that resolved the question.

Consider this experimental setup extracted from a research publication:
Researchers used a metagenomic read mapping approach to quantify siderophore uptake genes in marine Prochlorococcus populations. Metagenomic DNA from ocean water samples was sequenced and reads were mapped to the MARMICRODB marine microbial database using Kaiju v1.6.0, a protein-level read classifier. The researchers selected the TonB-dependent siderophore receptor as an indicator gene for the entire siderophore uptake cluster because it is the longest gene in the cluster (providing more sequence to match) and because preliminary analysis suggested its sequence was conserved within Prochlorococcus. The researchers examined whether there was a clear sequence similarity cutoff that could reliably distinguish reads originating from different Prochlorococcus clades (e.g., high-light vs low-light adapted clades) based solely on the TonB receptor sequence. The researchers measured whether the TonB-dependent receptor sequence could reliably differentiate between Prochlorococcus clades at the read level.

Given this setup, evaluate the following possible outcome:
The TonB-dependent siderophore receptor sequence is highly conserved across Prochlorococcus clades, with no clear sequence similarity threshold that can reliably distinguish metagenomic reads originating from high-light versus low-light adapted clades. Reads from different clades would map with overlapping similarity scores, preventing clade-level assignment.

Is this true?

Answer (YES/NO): YES